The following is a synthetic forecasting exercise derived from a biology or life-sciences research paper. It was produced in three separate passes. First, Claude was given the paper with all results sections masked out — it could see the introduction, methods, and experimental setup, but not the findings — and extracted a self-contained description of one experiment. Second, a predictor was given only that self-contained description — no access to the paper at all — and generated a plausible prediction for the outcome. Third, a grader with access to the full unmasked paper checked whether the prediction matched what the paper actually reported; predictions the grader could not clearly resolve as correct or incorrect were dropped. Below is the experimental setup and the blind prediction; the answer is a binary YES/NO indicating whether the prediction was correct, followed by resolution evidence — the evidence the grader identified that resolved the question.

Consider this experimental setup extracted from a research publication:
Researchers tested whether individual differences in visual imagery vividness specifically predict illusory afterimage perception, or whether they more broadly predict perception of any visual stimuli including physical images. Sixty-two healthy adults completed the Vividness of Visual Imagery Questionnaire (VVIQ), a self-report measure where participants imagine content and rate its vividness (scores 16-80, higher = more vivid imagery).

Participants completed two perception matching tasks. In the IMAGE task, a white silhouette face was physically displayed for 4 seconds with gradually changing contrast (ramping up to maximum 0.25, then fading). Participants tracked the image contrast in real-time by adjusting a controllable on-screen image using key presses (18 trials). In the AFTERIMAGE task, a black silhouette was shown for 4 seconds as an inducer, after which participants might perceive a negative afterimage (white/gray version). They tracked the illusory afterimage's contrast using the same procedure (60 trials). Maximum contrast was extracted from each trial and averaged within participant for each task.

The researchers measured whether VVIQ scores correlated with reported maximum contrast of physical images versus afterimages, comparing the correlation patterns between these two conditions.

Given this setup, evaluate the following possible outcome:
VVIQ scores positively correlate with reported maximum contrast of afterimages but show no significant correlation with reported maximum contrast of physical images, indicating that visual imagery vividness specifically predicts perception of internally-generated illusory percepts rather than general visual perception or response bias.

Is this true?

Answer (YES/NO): YES